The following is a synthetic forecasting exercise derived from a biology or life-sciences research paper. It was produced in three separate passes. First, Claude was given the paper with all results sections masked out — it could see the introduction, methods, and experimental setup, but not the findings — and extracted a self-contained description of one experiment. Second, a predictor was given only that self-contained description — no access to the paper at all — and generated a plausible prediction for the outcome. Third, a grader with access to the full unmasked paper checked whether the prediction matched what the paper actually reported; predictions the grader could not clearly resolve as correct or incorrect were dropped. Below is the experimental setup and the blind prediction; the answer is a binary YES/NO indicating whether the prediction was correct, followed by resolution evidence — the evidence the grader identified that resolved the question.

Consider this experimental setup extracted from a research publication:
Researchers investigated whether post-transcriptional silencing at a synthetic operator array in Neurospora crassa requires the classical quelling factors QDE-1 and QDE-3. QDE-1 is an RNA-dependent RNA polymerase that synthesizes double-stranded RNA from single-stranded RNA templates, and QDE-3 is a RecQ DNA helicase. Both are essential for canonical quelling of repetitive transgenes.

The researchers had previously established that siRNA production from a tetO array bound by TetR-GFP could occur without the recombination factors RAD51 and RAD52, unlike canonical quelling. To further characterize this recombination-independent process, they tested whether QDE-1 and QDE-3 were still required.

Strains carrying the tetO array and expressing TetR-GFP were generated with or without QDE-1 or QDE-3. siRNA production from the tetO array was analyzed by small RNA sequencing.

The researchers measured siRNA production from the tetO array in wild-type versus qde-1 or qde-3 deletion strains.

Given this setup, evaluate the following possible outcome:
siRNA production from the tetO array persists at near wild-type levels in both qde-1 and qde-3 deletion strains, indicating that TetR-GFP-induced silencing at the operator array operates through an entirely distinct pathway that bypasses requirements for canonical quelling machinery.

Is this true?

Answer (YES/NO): NO